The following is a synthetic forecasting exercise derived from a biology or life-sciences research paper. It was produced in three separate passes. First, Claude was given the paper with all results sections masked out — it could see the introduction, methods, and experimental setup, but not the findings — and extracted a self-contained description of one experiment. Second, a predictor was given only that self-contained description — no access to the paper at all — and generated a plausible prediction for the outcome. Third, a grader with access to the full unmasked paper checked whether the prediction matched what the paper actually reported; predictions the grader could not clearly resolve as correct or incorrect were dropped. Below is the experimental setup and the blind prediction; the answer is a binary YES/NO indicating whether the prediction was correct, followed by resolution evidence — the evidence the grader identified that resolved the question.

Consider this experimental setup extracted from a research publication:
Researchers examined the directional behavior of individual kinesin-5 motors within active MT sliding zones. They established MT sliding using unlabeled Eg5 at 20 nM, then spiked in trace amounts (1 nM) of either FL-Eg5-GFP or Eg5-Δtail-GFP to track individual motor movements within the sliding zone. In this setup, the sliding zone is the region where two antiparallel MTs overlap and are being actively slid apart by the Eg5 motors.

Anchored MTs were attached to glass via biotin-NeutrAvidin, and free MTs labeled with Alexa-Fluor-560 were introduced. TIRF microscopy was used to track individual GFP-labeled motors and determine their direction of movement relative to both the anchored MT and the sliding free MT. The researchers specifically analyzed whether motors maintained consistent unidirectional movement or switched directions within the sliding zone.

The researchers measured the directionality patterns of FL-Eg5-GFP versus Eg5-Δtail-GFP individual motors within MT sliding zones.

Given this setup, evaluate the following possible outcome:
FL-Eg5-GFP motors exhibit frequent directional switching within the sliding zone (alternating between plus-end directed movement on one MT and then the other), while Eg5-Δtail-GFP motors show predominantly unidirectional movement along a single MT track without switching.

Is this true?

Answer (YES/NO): NO